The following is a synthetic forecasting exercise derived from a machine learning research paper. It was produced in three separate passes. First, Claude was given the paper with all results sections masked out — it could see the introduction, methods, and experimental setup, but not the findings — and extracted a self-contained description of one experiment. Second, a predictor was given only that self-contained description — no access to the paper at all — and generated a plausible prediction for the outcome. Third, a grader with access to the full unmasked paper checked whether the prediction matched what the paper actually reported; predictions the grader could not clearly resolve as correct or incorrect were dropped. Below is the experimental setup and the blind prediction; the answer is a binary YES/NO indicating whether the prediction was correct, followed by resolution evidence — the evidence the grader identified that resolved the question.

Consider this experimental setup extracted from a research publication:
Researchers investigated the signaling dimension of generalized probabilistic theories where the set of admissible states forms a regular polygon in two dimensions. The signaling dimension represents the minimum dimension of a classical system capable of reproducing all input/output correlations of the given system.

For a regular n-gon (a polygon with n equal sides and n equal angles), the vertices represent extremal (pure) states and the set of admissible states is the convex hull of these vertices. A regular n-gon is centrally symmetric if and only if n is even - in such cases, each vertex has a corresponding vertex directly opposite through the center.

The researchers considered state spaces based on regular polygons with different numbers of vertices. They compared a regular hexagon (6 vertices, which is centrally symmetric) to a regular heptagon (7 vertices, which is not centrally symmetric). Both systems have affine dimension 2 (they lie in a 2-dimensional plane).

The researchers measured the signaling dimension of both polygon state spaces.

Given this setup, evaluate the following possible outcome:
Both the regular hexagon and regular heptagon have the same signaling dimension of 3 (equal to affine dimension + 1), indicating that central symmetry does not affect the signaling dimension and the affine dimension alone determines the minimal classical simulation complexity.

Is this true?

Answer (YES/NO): NO